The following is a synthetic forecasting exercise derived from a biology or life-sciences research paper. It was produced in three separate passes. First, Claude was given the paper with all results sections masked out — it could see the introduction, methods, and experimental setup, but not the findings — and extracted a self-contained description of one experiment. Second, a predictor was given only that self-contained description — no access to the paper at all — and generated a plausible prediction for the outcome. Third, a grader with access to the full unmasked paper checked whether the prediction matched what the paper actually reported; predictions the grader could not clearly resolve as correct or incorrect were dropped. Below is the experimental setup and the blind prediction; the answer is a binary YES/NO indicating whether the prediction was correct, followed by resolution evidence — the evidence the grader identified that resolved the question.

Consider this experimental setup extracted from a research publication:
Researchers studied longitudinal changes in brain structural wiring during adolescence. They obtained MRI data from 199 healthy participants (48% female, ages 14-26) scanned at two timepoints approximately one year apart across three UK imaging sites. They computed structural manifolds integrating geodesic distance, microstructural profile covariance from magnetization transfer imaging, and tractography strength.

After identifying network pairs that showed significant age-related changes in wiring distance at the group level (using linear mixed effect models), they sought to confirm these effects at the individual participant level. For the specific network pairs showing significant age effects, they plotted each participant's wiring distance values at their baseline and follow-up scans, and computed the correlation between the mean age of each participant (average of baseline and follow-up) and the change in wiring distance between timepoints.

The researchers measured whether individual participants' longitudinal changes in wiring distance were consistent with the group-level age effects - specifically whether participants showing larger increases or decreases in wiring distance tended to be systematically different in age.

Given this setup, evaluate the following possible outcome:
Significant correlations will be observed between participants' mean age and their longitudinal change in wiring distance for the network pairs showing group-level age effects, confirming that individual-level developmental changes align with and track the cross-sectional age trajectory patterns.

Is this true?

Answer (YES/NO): YES